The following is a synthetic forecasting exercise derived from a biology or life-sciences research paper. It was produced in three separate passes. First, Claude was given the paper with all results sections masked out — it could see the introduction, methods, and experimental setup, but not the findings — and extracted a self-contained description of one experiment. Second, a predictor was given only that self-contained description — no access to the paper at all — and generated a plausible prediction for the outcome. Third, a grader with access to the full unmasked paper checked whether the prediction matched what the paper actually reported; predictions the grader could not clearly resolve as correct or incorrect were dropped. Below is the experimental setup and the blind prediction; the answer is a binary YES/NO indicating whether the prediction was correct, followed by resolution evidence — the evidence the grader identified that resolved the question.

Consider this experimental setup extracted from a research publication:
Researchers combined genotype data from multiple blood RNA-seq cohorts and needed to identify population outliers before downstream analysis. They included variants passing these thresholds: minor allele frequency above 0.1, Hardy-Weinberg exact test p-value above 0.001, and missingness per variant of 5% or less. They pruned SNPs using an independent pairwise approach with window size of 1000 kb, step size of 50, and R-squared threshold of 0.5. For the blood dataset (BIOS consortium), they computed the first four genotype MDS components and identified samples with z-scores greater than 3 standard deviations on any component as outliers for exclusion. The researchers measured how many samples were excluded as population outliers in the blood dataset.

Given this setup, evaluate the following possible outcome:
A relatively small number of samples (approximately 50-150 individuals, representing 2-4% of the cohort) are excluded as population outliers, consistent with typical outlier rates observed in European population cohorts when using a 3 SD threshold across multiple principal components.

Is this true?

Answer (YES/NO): NO